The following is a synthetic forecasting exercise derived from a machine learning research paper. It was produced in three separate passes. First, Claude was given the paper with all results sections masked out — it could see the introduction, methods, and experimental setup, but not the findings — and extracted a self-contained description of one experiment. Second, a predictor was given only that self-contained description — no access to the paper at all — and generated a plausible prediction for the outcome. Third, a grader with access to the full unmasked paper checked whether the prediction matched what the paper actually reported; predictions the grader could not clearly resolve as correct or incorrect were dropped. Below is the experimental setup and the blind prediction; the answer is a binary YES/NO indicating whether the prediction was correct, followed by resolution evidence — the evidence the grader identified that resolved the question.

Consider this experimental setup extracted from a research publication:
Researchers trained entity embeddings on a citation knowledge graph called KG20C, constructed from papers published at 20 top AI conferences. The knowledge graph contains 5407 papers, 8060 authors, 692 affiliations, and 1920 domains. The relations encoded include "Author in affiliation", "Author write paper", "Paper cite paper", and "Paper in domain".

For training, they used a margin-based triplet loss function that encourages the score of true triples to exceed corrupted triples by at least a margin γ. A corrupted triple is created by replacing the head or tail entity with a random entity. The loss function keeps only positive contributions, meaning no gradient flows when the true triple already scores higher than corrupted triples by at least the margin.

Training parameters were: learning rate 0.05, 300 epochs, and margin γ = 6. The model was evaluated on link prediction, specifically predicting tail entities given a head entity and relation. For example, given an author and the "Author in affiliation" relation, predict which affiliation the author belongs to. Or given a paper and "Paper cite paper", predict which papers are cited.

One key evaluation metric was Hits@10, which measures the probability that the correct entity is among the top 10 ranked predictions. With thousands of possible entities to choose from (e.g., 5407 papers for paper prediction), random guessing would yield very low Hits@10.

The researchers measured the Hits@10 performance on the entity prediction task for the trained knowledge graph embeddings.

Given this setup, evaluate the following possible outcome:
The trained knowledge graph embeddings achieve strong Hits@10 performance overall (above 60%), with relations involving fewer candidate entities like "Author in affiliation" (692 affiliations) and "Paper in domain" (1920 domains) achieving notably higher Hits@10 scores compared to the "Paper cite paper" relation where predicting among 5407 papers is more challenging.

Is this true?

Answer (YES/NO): NO